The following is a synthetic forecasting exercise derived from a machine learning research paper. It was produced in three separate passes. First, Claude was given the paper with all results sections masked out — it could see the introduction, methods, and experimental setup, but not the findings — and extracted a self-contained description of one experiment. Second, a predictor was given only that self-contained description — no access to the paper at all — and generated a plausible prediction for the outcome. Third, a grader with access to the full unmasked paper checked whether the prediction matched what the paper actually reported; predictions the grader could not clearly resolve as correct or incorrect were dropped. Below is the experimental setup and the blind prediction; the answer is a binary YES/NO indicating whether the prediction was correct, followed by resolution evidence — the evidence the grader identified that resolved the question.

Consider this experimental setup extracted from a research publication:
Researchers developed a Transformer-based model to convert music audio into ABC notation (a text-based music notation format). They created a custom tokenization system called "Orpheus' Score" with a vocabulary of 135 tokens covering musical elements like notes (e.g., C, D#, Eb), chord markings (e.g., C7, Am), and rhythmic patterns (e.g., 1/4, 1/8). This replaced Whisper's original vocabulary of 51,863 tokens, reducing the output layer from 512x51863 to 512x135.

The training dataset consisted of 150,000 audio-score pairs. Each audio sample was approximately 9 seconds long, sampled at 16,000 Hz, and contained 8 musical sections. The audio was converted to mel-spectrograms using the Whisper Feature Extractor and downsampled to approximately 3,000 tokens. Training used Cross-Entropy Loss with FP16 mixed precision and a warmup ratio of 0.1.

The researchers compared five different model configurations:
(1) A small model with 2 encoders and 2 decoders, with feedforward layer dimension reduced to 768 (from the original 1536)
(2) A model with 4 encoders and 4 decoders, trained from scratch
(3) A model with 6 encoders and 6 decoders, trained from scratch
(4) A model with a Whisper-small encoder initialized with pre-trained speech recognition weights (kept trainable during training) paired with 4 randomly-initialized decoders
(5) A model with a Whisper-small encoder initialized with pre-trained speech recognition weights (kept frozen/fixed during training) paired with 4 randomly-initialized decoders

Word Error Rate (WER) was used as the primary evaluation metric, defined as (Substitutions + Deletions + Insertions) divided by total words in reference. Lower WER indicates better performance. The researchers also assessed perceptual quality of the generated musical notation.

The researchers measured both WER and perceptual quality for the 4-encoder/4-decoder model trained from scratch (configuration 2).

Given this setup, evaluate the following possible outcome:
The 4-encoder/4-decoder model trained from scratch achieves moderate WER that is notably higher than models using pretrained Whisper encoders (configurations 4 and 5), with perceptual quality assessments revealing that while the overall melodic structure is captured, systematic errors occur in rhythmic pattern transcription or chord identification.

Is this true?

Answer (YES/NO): NO